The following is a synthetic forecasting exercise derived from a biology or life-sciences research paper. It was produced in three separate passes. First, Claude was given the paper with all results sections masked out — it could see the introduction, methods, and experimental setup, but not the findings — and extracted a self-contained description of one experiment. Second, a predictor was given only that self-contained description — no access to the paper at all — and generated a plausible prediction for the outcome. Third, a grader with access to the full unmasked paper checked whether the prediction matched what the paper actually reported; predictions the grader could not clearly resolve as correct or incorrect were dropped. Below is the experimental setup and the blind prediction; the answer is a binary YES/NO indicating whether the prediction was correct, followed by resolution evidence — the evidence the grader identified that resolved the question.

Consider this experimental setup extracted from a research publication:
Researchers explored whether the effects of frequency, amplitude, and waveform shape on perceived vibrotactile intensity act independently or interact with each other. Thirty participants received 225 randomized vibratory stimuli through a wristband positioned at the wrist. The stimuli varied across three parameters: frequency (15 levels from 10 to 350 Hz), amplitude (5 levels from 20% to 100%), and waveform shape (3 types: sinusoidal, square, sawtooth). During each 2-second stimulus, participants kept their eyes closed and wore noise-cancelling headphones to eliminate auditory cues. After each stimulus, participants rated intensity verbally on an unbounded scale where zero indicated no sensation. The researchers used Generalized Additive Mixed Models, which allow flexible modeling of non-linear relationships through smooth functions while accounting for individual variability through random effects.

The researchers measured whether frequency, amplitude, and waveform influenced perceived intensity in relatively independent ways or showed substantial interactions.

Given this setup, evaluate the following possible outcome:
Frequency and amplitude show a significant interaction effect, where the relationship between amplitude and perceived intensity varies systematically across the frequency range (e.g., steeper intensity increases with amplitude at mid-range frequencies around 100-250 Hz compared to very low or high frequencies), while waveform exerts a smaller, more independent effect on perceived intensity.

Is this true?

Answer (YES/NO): NO